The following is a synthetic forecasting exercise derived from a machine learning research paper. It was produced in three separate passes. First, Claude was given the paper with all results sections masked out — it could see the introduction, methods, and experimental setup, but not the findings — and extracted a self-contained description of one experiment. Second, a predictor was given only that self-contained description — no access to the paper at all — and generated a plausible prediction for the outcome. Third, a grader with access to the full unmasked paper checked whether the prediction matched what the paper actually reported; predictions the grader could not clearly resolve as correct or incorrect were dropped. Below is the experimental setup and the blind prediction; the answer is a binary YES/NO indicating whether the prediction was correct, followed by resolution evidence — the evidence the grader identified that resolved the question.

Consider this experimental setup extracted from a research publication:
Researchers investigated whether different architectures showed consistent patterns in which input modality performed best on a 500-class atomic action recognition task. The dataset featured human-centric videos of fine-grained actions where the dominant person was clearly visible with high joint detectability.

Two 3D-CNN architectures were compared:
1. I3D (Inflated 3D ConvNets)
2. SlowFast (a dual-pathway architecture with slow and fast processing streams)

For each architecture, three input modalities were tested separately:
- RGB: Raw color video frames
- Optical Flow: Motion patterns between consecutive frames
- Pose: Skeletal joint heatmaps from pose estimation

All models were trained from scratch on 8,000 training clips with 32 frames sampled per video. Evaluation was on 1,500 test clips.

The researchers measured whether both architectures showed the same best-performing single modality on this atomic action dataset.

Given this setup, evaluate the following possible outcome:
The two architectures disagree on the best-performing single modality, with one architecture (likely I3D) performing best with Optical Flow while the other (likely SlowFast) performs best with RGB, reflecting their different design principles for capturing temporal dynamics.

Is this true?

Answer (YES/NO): NO